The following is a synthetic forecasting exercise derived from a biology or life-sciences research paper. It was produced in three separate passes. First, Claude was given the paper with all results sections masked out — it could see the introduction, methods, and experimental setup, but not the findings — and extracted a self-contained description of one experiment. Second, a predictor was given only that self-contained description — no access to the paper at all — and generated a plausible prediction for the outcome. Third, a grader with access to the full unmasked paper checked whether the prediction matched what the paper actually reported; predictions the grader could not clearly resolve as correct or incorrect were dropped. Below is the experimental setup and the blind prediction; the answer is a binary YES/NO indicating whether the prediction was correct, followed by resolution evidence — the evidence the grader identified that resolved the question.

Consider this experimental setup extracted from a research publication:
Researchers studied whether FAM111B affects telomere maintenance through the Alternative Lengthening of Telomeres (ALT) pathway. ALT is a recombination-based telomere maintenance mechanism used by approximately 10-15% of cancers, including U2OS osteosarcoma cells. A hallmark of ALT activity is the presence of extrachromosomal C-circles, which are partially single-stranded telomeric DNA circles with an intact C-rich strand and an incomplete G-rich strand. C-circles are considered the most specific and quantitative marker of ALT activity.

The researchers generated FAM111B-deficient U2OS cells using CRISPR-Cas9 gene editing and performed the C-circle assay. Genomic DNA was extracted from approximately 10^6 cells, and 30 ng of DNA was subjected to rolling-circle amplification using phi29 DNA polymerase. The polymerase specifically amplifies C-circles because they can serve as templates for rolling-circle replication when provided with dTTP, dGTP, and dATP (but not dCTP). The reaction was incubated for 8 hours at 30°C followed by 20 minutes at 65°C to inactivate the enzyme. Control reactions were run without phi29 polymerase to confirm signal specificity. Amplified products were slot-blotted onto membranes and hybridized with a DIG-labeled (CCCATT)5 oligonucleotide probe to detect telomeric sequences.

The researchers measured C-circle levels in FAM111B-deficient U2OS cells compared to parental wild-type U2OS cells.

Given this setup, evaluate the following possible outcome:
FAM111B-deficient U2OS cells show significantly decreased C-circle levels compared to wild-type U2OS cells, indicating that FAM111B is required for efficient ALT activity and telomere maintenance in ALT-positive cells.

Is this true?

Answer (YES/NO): NO